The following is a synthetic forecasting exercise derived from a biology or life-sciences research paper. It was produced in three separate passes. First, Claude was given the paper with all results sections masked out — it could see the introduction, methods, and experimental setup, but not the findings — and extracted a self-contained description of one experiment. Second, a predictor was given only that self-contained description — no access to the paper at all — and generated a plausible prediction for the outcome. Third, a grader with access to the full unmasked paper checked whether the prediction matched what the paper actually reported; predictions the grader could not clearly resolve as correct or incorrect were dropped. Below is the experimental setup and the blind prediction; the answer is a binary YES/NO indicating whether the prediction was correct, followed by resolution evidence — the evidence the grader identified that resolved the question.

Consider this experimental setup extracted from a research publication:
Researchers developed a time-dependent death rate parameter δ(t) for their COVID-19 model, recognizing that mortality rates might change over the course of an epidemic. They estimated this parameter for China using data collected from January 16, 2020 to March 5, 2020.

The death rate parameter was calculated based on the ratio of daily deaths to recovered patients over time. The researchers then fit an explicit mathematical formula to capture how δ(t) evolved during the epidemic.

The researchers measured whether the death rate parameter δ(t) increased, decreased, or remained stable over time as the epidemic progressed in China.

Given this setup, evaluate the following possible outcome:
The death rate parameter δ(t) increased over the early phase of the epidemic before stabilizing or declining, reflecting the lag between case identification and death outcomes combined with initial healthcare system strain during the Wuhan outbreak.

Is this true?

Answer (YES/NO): NO